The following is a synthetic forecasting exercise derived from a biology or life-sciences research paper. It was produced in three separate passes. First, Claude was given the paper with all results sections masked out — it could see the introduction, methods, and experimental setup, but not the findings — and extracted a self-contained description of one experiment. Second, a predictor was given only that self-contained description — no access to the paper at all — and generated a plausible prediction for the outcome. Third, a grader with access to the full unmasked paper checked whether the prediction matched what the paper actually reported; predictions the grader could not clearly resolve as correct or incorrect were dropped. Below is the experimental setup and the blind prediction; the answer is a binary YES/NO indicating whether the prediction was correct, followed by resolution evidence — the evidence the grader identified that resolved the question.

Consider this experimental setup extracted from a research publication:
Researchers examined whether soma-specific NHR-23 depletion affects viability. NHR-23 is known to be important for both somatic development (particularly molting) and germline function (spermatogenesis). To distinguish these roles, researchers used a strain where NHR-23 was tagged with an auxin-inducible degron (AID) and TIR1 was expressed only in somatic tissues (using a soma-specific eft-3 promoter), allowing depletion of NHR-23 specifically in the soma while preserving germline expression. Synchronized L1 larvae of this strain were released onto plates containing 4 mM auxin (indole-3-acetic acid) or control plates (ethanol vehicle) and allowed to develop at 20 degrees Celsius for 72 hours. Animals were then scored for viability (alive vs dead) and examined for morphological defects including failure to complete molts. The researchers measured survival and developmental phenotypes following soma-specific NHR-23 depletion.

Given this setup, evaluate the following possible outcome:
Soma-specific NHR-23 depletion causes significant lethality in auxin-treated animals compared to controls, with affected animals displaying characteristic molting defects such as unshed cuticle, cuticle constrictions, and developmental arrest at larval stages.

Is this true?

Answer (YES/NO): YES